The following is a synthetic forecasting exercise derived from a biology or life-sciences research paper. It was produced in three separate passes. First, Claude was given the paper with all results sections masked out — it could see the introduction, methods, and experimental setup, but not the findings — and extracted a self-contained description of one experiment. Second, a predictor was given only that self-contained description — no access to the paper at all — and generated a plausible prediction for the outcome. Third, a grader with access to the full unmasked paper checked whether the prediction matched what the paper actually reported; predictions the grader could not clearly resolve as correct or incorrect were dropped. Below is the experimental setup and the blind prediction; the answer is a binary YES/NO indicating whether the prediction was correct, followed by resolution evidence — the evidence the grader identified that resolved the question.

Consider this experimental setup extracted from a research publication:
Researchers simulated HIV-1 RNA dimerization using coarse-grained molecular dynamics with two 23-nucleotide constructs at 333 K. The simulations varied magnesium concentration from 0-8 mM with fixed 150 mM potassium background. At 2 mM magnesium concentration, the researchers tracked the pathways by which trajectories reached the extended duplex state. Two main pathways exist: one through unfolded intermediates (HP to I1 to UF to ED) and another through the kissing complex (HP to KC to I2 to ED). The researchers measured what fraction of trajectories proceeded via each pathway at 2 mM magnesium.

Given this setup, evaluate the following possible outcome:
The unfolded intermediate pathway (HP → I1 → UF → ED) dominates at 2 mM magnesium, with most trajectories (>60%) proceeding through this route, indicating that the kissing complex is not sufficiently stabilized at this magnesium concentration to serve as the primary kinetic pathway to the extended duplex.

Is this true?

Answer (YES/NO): NO